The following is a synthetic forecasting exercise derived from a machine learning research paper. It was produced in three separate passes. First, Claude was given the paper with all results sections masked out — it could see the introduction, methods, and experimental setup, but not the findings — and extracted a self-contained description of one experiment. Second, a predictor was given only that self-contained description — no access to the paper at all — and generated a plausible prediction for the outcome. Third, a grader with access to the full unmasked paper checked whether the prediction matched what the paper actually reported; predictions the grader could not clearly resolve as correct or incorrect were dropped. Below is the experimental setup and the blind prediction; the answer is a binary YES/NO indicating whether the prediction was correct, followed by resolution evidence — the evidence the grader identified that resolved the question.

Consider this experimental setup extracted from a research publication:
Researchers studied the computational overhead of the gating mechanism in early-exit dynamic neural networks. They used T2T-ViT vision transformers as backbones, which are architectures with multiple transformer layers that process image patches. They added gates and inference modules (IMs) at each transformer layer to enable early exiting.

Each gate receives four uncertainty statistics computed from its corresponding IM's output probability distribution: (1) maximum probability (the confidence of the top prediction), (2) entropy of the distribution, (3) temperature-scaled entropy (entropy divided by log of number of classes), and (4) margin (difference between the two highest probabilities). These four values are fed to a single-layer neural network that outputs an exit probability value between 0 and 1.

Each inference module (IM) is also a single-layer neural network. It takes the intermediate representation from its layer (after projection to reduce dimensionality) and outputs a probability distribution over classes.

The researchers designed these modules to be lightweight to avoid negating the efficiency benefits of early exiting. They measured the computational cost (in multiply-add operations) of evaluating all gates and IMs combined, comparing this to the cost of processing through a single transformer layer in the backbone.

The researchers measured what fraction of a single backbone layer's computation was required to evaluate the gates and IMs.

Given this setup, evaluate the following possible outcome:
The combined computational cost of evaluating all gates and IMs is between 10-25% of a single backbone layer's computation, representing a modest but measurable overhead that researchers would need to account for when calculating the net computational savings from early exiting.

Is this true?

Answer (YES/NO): NO